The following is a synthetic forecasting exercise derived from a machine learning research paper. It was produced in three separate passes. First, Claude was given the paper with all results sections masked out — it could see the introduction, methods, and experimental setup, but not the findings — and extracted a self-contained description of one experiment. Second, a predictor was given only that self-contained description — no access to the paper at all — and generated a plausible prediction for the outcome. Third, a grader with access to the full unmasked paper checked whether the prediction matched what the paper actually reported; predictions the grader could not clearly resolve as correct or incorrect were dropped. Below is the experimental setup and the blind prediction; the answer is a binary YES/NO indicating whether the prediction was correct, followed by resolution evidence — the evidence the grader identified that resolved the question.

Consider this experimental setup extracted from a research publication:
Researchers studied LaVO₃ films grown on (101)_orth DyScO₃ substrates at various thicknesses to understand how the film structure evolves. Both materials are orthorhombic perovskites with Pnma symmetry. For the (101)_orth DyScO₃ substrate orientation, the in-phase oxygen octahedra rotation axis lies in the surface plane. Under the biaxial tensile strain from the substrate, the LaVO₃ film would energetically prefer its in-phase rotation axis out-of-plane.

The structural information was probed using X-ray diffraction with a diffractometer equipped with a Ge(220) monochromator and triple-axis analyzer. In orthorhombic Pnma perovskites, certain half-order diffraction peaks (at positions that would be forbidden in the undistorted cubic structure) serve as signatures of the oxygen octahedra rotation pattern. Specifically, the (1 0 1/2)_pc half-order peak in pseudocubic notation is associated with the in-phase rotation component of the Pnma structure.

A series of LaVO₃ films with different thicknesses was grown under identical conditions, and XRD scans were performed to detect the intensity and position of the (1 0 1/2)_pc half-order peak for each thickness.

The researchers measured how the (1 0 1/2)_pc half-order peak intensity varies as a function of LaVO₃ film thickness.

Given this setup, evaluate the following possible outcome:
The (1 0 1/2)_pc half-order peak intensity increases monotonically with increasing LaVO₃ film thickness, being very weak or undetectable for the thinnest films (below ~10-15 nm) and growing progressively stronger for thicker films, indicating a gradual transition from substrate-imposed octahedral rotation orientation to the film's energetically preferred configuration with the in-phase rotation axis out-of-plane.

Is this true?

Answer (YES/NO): NO